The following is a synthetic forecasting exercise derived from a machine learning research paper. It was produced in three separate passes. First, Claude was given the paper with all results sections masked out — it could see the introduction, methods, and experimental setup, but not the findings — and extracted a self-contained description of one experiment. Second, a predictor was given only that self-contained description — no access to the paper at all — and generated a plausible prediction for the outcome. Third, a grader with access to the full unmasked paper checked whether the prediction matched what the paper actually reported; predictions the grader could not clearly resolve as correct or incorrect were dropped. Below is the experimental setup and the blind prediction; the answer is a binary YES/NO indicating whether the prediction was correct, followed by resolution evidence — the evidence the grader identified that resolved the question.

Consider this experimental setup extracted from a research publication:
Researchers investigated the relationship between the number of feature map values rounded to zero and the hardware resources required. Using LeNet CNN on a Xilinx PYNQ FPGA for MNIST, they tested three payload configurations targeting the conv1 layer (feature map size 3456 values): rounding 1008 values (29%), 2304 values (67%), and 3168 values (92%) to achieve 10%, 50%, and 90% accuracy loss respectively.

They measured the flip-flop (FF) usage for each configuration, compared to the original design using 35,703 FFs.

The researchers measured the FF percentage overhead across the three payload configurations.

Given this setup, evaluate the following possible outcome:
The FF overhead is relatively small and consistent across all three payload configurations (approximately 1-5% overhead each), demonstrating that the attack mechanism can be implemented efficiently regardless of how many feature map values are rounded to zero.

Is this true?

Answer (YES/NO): NO